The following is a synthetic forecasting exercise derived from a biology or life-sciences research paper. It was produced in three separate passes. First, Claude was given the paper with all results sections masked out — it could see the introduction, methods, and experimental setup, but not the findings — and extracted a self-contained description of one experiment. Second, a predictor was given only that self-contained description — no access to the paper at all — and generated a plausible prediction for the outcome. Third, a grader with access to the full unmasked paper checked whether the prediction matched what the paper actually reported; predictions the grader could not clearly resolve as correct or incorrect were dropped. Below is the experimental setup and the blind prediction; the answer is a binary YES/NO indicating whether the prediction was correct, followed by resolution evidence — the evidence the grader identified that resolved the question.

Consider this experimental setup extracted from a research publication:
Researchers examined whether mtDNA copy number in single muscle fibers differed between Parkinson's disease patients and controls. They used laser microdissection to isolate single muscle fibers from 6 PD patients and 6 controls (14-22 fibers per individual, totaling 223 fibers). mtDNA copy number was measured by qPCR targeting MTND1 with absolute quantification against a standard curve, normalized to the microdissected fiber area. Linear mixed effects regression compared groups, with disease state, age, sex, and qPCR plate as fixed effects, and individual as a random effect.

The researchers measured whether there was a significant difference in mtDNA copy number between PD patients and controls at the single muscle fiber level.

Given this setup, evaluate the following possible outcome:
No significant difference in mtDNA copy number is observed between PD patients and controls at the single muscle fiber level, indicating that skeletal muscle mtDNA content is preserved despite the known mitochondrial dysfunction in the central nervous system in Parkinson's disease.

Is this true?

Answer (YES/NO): YES